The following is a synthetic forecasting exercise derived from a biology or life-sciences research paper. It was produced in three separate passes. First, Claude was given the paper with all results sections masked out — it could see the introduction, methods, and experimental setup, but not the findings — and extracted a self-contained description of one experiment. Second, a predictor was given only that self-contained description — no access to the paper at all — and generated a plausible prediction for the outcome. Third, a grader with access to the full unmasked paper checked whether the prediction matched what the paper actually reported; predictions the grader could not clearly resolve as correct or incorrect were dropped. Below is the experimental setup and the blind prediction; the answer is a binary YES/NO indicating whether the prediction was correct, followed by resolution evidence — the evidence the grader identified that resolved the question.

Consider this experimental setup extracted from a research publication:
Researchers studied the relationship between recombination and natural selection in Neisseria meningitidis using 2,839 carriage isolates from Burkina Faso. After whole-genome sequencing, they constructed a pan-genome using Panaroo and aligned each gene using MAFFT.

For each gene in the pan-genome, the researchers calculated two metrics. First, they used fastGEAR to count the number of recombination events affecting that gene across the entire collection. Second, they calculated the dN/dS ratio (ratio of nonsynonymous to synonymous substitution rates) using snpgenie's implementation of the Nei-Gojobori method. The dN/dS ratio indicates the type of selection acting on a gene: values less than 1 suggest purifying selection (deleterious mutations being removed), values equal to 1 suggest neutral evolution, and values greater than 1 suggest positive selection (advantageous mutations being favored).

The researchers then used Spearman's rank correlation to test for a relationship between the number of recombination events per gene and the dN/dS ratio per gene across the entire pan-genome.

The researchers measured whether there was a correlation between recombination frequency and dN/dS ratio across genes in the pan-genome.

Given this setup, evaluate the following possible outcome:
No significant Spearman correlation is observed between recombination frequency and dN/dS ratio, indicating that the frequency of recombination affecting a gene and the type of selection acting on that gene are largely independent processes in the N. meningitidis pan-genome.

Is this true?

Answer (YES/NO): NO